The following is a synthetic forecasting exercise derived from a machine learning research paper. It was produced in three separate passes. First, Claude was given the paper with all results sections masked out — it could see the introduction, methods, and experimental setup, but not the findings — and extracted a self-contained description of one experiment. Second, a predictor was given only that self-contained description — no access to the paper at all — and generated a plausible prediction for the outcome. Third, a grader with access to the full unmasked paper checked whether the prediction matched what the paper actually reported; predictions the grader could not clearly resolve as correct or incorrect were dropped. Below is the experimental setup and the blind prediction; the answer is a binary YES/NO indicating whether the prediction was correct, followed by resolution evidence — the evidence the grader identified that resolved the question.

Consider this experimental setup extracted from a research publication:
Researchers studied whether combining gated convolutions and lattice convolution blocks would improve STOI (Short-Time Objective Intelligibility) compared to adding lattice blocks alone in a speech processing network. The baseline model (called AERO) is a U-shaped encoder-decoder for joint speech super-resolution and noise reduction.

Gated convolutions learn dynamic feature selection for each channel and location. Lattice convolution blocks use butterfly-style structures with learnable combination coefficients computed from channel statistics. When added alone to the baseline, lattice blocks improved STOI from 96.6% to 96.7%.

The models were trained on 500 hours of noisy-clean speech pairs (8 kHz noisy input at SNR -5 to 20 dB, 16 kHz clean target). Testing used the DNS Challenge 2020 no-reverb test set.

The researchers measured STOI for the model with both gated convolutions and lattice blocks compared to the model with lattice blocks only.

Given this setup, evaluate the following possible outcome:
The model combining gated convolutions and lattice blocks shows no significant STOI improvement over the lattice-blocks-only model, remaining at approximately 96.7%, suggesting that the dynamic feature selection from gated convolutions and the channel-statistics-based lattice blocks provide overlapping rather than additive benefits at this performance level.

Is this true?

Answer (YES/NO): NO